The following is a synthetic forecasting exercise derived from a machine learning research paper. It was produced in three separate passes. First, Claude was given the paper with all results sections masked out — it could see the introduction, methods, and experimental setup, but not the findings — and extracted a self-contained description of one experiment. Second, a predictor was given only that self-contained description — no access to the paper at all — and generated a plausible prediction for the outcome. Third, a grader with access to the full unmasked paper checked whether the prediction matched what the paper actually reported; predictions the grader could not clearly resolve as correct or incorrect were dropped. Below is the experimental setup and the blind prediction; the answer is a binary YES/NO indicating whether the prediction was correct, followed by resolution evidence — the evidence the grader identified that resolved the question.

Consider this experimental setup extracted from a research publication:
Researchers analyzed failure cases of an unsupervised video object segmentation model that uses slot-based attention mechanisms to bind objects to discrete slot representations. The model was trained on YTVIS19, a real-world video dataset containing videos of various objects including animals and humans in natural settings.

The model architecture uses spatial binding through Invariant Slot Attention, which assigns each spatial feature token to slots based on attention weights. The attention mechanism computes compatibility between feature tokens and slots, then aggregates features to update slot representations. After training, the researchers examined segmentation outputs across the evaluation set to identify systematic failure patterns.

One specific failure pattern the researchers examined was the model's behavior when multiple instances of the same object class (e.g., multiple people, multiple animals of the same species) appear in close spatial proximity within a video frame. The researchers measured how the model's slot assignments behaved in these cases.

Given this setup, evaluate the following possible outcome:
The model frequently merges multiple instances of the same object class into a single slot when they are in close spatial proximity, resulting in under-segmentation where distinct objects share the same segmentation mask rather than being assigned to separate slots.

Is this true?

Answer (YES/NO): YES